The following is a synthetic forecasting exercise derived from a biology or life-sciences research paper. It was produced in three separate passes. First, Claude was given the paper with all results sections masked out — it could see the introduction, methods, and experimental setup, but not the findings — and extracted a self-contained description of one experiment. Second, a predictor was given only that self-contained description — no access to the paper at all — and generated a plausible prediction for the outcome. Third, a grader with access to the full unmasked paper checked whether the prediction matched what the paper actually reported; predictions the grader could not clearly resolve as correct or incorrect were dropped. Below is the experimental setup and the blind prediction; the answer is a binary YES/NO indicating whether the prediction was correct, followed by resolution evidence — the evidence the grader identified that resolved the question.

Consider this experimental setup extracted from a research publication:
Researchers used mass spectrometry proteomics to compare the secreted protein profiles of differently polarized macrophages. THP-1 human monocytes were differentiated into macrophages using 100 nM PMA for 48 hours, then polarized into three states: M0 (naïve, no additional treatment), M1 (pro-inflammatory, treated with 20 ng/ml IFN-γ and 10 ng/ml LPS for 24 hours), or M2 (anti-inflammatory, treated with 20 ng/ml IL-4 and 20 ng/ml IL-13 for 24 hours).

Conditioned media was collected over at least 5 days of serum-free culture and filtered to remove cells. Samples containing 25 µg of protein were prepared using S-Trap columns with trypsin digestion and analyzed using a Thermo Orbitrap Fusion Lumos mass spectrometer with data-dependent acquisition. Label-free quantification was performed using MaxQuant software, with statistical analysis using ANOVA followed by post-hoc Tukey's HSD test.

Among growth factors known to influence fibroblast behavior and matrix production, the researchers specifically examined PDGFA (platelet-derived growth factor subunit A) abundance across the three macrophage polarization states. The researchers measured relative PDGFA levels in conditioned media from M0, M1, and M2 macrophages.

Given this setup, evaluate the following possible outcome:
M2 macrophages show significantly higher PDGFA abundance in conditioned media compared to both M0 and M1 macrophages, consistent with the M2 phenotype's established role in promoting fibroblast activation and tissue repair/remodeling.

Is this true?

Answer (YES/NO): YES